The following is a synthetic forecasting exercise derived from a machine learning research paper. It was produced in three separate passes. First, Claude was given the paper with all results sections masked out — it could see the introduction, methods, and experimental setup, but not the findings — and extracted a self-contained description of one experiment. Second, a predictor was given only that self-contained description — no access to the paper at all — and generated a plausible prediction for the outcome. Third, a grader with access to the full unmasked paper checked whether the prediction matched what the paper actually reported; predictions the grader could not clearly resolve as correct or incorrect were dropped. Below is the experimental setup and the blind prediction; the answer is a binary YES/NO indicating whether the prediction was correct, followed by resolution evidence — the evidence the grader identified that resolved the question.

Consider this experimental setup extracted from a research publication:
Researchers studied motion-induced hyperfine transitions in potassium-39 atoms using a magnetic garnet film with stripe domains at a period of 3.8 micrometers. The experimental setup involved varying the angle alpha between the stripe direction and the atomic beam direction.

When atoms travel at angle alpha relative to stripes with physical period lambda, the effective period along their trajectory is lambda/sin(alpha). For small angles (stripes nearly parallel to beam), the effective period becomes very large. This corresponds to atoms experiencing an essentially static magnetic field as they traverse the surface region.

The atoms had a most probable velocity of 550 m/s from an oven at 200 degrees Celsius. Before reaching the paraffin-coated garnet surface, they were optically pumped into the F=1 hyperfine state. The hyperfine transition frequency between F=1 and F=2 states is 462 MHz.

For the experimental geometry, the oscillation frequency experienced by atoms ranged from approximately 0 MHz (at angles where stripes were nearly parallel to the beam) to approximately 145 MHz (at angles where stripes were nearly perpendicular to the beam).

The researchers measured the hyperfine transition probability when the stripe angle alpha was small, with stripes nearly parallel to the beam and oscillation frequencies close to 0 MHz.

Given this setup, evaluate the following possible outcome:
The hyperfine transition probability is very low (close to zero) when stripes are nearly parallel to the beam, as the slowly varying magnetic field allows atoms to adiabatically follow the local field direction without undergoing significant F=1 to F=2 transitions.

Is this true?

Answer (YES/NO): YES